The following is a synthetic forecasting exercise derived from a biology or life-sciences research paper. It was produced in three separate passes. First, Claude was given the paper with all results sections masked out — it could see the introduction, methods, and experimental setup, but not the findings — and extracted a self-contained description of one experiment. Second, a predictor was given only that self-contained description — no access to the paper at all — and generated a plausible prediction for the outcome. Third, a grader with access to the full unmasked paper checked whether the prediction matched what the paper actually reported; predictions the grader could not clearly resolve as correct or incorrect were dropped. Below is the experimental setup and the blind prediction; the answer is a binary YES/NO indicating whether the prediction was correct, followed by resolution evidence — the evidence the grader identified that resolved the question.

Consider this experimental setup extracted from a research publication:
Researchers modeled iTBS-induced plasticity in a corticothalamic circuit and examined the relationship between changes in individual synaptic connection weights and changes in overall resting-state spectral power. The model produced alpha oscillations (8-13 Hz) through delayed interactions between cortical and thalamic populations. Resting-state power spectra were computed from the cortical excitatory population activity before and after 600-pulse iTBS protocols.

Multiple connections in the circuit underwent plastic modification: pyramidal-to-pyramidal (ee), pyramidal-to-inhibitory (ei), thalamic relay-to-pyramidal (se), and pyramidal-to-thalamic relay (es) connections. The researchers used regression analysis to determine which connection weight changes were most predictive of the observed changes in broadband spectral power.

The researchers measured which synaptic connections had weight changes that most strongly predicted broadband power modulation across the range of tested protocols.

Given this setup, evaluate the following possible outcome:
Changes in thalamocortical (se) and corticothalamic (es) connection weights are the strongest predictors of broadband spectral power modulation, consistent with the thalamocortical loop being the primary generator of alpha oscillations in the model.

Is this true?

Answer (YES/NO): NO